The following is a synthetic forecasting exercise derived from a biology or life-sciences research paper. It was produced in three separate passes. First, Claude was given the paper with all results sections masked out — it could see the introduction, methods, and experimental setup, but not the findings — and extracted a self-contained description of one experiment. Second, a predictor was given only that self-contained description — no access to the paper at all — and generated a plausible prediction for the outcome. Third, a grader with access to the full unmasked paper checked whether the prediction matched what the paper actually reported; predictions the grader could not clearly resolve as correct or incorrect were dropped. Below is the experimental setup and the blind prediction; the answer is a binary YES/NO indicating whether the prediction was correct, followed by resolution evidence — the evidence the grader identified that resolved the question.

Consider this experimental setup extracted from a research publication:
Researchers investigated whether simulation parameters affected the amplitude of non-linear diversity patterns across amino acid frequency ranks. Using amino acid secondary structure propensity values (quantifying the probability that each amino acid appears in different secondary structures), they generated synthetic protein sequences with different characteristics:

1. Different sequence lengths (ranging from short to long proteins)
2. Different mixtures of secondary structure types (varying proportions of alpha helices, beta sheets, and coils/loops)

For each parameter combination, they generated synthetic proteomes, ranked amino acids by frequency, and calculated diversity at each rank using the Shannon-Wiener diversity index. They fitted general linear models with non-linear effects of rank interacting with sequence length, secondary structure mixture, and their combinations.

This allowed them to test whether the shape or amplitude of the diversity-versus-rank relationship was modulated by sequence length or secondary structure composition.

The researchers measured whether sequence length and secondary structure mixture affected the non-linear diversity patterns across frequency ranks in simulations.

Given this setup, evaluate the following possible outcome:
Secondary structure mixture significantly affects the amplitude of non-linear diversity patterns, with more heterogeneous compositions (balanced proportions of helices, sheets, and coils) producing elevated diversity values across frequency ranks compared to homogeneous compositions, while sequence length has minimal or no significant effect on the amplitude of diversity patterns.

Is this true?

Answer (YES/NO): NO